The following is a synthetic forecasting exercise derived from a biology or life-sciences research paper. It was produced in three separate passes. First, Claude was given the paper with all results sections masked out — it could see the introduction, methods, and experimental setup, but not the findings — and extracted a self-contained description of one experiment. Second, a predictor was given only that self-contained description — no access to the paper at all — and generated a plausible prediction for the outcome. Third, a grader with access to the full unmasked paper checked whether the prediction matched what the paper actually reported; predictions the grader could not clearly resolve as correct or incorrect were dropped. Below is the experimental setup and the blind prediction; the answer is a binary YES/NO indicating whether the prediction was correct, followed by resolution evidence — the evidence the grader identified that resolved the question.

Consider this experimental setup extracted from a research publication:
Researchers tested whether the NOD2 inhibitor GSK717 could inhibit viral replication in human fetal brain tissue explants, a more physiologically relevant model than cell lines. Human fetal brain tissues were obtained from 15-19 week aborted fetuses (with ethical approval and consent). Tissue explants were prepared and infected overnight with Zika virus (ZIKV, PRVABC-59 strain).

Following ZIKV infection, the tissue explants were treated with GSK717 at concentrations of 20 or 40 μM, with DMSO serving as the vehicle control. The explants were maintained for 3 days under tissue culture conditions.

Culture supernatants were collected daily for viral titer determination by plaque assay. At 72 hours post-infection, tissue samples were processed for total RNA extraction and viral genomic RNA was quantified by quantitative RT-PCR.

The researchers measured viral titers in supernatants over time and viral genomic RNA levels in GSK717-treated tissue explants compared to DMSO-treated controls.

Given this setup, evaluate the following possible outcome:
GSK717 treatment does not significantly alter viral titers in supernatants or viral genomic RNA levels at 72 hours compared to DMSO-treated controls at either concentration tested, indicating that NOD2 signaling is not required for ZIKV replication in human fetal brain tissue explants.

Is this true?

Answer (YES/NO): NO